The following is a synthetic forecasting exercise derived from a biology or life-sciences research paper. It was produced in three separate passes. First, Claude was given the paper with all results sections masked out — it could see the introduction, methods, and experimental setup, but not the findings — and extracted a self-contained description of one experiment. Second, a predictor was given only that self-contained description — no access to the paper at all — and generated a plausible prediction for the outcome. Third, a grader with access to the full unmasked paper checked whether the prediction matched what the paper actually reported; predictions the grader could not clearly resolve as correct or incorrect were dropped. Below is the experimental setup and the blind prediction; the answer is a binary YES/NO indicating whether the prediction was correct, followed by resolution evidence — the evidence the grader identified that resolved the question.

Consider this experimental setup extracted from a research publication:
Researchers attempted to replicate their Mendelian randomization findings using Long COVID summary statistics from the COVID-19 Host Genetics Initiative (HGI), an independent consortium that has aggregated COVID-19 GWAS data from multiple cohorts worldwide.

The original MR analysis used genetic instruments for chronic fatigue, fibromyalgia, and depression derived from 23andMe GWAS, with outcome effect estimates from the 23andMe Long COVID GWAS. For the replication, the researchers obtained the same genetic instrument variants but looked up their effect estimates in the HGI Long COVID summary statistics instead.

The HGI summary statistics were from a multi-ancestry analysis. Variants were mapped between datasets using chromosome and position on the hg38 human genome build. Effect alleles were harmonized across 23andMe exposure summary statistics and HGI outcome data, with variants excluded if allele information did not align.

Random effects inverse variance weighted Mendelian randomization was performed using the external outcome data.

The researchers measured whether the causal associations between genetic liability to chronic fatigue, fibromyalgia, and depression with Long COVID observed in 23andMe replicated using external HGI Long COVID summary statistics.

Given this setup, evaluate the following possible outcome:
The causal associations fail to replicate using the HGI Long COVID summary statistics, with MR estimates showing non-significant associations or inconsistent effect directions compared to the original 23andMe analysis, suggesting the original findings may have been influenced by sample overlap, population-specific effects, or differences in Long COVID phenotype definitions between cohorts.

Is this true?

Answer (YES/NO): NO